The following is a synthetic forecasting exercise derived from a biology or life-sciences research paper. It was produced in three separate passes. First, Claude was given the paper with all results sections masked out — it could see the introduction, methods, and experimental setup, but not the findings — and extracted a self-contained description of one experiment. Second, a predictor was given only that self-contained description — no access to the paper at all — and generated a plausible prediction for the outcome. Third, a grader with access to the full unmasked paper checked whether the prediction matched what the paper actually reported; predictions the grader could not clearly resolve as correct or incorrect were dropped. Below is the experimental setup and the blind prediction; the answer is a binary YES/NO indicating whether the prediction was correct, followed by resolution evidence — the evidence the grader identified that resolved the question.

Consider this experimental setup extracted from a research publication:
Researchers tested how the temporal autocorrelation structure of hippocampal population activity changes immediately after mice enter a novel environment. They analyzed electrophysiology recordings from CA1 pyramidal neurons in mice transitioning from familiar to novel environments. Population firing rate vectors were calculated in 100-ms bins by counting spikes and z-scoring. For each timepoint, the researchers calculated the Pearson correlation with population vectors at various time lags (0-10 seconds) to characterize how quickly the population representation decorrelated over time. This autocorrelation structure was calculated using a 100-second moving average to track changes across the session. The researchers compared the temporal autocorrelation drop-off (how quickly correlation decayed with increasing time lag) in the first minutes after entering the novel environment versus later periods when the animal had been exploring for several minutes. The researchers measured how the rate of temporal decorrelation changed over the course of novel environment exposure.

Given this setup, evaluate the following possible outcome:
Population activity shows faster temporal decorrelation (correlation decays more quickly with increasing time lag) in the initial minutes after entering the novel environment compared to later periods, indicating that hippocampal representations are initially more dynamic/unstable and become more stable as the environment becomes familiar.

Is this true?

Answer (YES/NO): YES